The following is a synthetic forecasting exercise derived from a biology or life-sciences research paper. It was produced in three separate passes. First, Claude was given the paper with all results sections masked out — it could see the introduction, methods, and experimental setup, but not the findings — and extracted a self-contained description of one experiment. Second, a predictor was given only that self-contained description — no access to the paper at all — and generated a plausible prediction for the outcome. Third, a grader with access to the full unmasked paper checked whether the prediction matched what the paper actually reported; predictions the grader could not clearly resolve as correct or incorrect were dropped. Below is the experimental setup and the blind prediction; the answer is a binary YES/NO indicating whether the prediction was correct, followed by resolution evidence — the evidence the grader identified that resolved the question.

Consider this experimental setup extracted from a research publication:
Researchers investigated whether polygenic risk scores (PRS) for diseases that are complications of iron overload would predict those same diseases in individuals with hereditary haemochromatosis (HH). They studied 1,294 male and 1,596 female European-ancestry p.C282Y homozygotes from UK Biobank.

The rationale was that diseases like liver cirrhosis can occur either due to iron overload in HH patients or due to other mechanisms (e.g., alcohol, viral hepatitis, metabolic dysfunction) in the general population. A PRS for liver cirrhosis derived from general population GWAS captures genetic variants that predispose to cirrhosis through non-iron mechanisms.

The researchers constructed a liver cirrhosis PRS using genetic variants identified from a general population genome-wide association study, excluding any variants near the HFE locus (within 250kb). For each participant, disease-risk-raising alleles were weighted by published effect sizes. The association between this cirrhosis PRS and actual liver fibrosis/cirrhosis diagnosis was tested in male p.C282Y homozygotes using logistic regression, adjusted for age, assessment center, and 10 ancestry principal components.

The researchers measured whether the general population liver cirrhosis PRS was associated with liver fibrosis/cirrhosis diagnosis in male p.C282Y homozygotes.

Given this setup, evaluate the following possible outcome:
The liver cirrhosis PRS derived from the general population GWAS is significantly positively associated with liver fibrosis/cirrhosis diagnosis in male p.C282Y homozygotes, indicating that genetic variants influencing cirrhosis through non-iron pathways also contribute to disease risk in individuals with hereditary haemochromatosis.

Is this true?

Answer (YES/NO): NO